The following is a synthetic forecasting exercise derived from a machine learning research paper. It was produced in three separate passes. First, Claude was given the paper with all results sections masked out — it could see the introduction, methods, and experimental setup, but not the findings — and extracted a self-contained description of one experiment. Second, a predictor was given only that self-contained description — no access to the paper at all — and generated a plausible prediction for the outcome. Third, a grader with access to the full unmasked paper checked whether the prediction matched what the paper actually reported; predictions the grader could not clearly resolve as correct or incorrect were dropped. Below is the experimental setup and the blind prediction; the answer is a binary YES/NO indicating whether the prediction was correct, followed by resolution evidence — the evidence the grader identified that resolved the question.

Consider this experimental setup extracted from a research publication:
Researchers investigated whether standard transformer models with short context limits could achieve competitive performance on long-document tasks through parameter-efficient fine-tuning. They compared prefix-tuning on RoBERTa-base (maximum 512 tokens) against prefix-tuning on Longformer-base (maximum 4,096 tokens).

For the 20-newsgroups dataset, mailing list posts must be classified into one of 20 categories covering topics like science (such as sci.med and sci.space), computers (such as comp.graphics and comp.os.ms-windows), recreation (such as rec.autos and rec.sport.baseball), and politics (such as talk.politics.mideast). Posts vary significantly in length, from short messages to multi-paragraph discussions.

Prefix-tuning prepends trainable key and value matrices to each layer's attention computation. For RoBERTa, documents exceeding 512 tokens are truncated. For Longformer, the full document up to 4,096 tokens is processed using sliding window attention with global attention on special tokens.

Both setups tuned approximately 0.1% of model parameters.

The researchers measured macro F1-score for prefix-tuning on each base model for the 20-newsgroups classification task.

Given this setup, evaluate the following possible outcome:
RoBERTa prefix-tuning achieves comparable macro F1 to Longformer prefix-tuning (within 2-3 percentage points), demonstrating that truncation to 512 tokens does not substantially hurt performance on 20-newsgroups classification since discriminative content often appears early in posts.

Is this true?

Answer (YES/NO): YES